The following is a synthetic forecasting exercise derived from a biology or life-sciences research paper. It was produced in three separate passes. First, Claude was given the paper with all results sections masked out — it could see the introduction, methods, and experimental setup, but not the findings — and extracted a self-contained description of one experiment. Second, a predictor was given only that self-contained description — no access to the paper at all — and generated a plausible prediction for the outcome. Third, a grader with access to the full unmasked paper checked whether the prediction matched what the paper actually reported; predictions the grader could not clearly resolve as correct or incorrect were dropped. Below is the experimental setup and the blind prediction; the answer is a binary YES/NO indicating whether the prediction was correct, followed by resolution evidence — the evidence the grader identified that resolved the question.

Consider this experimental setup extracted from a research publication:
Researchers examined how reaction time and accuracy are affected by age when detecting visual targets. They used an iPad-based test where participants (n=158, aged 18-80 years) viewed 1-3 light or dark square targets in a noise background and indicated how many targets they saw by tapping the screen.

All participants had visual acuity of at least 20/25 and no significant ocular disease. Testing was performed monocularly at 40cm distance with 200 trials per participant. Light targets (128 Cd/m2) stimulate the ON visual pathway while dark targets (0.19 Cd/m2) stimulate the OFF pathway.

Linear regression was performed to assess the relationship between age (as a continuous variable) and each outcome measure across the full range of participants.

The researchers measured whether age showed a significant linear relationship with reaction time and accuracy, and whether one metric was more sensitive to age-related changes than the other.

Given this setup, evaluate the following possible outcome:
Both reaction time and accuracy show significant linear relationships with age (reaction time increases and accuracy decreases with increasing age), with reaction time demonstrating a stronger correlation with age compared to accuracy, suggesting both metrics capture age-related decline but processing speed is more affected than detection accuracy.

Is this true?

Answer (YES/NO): NO